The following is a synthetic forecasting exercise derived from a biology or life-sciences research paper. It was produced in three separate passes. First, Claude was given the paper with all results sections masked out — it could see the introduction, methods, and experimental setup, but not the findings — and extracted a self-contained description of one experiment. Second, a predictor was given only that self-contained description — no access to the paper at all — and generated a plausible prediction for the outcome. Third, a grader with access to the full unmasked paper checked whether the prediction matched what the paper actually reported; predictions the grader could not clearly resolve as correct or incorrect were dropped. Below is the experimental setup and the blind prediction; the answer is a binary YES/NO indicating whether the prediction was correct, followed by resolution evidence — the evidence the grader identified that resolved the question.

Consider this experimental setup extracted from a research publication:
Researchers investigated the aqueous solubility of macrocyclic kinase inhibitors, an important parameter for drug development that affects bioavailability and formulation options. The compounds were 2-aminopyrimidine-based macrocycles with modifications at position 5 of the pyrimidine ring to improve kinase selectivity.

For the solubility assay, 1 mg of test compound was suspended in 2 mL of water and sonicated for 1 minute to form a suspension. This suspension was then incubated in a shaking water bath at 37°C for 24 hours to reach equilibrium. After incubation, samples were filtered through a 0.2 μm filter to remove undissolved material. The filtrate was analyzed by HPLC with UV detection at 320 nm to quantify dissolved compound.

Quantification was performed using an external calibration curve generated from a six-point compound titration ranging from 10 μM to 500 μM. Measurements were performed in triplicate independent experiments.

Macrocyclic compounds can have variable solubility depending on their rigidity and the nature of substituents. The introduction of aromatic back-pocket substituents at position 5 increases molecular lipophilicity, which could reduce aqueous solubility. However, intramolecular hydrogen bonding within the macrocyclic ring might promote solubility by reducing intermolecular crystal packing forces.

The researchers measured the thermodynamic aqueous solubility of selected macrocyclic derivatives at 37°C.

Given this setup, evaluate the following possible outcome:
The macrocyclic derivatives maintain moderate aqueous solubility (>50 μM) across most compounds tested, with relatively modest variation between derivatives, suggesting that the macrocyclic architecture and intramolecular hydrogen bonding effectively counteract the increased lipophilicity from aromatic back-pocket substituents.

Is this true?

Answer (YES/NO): NO